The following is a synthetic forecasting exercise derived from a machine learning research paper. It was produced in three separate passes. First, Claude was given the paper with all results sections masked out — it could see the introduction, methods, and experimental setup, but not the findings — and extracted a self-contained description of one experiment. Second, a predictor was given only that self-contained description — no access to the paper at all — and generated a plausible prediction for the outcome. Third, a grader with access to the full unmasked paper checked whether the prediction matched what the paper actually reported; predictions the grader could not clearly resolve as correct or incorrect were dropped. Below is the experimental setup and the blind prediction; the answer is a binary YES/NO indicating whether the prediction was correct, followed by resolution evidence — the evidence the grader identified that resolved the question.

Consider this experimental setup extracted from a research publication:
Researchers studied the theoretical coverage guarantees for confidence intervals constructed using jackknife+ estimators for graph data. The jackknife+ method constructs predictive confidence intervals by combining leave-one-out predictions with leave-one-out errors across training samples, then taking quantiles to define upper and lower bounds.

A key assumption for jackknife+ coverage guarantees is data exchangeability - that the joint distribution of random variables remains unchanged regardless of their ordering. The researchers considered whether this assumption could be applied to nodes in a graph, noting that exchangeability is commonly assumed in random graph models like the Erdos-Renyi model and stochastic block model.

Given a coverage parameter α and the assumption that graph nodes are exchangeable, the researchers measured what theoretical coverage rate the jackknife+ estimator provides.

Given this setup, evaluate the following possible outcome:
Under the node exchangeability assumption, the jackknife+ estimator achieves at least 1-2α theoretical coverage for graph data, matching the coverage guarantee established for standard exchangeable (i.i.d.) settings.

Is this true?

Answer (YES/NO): YES